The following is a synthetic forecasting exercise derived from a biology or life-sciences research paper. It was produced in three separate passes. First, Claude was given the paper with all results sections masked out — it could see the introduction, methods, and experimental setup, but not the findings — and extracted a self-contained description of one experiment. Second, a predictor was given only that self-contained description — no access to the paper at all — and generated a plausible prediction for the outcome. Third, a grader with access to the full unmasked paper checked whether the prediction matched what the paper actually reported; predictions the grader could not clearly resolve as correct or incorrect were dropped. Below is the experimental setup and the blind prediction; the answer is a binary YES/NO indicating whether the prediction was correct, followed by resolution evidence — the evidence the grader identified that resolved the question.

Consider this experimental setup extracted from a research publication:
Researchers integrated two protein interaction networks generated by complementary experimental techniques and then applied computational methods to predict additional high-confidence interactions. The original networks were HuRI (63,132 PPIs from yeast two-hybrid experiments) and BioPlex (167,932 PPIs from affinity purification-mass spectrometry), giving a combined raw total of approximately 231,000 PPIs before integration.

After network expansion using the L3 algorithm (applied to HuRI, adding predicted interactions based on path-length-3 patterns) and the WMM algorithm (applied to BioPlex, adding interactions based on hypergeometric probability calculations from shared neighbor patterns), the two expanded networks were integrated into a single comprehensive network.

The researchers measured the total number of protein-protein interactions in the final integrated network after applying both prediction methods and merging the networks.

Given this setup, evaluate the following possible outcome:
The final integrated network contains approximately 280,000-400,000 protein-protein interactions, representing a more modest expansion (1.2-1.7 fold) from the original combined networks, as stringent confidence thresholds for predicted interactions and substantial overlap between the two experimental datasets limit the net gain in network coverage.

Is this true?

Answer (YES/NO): NO